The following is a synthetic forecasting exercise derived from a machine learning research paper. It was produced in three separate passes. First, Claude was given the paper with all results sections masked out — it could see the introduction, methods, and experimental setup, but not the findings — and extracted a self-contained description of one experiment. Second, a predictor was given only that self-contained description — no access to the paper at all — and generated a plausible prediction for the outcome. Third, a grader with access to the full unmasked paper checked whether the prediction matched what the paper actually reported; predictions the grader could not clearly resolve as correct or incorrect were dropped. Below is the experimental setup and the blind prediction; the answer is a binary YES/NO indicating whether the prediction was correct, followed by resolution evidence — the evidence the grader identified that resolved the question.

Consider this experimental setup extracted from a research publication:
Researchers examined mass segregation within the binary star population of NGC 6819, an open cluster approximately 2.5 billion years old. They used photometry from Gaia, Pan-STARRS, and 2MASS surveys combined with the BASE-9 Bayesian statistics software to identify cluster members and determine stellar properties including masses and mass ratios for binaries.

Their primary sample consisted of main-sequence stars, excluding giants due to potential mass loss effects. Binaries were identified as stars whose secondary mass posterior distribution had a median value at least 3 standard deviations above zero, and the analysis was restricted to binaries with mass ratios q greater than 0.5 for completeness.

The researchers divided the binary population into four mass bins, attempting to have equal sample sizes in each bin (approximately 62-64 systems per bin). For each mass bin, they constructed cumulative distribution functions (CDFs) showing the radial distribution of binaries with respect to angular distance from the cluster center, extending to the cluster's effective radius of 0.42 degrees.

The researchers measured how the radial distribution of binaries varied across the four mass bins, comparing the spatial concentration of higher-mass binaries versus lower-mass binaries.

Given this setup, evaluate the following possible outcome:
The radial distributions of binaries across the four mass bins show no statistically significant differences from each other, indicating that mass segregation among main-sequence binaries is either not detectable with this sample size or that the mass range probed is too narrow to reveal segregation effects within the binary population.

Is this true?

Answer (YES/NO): NO